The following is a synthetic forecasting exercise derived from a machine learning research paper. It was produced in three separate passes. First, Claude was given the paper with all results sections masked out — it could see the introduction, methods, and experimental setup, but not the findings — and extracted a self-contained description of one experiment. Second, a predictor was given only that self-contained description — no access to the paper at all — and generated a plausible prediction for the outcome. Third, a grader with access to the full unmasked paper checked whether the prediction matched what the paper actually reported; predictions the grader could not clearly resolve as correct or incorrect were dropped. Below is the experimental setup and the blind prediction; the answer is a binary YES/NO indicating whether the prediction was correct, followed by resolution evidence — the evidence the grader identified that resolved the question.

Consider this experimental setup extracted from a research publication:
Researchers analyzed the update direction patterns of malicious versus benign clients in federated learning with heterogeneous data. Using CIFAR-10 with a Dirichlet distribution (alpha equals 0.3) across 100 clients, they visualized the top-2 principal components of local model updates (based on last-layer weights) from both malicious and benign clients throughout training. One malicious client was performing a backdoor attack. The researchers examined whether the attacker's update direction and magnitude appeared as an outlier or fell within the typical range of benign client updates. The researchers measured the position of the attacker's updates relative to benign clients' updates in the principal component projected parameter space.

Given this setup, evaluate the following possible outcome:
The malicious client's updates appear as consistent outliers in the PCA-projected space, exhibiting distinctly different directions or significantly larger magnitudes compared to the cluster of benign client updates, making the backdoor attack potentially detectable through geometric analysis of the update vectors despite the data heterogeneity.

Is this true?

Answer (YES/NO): NO